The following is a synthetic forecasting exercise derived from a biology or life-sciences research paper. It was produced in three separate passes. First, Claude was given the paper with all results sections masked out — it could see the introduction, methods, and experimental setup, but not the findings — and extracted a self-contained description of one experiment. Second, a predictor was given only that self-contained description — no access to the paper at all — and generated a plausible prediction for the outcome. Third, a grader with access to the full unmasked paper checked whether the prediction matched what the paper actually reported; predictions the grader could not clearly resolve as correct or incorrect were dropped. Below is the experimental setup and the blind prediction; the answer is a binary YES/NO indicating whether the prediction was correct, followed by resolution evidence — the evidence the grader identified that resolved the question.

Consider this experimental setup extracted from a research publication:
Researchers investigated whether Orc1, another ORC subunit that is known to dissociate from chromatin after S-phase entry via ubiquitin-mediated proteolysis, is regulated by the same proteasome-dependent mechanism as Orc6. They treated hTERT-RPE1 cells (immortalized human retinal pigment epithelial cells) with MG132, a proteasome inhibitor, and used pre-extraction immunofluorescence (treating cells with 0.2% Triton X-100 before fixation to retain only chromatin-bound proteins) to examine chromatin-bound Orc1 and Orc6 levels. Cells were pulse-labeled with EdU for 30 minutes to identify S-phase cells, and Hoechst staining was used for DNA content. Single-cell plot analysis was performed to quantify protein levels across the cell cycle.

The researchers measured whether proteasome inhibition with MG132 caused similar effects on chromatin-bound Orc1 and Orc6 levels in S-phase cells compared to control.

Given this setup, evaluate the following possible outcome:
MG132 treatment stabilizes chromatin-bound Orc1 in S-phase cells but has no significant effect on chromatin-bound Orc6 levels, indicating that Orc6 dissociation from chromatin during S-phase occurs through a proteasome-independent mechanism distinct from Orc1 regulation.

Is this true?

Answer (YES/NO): NO